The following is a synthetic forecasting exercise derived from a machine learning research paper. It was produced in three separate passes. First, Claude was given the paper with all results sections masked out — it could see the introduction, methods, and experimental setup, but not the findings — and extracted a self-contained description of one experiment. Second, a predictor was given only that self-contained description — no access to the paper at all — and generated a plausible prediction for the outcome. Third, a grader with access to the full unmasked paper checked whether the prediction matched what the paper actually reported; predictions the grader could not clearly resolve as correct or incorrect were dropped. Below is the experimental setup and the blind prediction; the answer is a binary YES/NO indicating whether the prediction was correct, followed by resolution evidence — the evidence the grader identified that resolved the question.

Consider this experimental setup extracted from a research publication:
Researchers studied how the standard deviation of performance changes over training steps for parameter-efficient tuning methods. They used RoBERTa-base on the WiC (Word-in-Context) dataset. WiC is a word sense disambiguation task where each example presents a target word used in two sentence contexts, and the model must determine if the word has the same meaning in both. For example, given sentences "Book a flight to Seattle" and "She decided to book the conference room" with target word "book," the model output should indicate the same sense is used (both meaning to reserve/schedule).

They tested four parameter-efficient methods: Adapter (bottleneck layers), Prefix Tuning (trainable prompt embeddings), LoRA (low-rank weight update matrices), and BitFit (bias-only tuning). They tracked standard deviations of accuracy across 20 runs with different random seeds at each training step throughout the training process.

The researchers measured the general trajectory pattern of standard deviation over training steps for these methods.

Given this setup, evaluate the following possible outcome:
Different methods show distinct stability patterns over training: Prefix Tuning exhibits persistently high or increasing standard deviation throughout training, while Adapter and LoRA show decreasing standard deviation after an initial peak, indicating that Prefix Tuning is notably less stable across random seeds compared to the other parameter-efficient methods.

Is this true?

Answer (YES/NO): NO